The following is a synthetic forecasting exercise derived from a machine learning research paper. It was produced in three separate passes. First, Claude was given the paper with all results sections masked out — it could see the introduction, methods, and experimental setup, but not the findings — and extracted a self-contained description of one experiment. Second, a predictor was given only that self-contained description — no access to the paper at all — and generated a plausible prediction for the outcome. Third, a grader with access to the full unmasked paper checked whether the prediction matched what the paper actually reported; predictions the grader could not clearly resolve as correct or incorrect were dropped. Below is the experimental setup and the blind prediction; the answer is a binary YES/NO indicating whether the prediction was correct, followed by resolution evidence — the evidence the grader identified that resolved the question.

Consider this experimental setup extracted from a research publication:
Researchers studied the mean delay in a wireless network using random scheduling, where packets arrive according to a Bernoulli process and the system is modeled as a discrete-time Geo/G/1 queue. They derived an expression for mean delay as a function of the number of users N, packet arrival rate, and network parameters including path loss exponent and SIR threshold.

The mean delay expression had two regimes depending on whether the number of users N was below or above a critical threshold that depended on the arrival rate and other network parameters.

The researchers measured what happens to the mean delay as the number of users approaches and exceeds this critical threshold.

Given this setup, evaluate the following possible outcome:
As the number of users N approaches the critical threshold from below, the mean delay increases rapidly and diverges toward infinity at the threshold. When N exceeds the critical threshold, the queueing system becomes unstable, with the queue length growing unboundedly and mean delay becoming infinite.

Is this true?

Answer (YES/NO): YES